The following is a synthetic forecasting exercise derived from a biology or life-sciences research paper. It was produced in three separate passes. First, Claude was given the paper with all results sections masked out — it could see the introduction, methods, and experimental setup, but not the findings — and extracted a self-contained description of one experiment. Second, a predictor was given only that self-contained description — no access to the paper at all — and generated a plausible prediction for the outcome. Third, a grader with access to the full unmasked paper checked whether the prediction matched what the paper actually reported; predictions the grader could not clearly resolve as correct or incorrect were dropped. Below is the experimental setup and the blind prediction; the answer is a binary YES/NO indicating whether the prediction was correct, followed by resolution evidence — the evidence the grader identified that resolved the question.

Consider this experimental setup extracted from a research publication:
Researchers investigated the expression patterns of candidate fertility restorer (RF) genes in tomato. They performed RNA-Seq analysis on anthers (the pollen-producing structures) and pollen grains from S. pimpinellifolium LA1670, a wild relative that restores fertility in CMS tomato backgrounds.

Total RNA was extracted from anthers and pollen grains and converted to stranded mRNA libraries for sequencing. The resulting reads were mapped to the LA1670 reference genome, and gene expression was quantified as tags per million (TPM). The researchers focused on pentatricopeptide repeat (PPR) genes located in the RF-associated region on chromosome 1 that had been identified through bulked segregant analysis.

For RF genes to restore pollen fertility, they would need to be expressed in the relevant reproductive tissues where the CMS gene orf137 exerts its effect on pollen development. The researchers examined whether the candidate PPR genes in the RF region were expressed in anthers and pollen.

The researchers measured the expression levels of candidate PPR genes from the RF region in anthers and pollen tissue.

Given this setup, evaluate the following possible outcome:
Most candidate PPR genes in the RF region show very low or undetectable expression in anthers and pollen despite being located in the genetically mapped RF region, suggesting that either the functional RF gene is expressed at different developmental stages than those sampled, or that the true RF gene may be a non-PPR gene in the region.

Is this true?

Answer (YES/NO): NO